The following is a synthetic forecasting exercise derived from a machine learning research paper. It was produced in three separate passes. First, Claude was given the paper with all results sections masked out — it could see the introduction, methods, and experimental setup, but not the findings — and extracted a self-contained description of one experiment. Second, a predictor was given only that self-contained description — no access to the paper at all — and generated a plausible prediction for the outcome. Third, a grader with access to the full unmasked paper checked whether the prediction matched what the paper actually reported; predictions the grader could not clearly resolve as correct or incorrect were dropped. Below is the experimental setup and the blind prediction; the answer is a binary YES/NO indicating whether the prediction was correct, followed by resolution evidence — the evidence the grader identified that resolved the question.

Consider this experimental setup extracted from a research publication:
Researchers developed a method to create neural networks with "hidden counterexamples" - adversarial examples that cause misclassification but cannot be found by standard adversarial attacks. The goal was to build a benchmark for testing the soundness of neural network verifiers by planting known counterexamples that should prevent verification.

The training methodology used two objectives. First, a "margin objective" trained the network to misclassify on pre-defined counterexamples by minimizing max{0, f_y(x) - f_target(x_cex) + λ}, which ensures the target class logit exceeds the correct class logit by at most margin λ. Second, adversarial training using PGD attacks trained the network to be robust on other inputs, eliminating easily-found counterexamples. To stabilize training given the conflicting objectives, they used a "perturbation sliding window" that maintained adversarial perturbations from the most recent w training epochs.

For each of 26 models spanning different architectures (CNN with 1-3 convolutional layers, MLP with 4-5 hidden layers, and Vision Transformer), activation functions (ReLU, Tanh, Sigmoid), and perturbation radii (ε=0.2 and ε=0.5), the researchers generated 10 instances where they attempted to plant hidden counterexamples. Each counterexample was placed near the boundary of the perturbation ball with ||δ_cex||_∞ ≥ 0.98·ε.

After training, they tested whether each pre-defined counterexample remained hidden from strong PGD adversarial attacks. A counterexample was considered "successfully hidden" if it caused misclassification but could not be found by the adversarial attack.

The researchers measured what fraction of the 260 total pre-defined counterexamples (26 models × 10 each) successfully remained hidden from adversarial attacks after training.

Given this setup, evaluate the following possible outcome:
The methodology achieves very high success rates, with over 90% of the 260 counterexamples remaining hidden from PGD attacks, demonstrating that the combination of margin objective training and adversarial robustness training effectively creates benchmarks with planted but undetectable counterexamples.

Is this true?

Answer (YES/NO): NO